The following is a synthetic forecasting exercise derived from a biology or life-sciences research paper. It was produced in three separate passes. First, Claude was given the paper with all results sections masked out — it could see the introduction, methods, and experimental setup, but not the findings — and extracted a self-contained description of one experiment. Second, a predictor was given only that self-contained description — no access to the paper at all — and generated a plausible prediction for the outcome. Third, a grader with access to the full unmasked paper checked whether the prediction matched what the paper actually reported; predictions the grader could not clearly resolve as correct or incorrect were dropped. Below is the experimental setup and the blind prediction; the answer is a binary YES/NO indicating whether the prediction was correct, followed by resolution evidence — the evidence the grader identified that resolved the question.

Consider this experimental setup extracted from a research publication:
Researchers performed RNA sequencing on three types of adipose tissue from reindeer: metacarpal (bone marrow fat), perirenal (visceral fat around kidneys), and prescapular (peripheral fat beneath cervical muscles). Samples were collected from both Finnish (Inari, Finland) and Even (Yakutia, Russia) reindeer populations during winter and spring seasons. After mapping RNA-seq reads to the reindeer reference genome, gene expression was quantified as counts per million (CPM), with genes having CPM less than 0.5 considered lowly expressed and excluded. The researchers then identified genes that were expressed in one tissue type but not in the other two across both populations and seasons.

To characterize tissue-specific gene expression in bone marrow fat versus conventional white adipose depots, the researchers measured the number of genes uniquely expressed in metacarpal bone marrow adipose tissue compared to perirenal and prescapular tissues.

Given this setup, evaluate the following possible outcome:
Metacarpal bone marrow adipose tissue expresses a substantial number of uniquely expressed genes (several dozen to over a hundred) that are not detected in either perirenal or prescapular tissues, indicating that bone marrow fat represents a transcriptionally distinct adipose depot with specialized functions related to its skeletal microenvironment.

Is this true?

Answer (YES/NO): YES